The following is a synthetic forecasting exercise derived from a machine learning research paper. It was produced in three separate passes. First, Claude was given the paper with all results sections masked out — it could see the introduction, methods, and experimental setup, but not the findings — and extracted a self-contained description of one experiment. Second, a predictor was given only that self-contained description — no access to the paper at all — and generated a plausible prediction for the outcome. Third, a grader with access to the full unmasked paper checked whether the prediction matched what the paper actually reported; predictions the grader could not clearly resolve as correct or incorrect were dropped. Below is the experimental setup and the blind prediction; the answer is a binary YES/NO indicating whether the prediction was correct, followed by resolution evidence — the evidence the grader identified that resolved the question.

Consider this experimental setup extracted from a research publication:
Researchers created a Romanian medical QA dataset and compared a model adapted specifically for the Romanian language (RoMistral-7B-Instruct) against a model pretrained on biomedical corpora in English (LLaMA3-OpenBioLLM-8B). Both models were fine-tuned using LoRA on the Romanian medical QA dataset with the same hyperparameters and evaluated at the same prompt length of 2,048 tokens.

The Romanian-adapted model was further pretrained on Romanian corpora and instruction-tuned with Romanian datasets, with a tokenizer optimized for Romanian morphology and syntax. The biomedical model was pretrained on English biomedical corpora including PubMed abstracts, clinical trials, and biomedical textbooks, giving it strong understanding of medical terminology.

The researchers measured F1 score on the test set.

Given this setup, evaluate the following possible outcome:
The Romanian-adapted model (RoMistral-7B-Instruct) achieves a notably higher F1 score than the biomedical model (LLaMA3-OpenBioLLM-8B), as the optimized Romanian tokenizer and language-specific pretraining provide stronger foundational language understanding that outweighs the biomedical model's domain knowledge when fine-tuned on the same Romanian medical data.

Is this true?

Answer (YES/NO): NO